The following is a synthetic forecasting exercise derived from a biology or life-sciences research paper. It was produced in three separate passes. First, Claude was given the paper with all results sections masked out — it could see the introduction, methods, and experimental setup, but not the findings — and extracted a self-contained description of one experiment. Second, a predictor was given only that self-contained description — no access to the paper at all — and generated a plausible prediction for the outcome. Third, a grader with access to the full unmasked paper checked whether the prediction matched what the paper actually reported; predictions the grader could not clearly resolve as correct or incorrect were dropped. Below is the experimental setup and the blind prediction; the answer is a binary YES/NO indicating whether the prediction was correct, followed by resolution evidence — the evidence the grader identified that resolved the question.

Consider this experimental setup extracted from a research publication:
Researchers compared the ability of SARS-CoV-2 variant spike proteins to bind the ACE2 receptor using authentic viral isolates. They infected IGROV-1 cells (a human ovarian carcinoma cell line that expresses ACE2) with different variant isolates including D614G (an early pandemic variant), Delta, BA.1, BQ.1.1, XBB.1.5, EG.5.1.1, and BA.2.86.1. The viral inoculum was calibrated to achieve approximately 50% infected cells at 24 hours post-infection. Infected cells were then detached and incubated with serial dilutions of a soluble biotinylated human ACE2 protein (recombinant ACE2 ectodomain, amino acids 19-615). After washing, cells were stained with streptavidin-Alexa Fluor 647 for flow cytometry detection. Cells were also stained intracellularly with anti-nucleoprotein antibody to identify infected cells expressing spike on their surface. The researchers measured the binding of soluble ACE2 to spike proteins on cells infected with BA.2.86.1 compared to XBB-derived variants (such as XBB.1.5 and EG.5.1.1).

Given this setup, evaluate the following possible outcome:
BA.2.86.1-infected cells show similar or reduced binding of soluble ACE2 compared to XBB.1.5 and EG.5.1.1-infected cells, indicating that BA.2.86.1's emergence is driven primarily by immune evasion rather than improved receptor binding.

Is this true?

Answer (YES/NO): NO